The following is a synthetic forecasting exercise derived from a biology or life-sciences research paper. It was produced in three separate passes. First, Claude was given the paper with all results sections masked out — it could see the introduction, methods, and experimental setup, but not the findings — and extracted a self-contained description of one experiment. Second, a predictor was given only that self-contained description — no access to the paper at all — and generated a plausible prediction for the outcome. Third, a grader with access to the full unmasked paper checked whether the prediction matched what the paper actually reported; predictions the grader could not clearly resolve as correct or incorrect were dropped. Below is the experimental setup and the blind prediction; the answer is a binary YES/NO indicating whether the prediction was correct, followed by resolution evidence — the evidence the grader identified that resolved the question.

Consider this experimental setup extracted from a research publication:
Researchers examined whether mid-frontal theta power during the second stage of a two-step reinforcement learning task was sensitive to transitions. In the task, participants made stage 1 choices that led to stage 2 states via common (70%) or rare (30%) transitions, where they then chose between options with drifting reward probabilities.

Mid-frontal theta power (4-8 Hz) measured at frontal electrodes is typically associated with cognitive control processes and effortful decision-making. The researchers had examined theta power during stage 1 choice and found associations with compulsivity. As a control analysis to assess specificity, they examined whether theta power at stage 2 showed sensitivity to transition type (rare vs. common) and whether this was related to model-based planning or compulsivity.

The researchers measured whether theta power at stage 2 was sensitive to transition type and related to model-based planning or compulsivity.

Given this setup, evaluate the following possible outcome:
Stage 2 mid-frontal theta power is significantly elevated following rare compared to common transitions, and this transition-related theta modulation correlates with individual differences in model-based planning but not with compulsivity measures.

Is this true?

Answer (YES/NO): NO